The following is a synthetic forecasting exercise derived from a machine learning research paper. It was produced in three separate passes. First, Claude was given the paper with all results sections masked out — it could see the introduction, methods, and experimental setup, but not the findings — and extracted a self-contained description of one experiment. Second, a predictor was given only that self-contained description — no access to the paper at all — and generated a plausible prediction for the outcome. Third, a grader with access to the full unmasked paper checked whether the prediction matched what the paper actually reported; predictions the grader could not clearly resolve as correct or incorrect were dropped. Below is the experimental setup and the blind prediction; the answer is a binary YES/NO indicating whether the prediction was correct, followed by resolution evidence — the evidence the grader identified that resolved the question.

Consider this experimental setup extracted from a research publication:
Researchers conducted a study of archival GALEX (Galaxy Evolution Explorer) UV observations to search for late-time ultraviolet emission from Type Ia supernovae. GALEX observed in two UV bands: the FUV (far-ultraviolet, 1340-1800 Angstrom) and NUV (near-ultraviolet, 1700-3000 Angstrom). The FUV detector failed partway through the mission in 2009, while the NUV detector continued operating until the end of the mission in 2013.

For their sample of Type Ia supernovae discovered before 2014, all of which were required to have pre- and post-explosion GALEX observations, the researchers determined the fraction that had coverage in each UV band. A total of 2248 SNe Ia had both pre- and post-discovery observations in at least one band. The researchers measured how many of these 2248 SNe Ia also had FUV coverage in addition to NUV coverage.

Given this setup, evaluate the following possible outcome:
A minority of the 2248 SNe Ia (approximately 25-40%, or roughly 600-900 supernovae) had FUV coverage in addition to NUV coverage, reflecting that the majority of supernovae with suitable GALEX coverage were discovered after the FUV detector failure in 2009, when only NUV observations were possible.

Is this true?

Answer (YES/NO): NO